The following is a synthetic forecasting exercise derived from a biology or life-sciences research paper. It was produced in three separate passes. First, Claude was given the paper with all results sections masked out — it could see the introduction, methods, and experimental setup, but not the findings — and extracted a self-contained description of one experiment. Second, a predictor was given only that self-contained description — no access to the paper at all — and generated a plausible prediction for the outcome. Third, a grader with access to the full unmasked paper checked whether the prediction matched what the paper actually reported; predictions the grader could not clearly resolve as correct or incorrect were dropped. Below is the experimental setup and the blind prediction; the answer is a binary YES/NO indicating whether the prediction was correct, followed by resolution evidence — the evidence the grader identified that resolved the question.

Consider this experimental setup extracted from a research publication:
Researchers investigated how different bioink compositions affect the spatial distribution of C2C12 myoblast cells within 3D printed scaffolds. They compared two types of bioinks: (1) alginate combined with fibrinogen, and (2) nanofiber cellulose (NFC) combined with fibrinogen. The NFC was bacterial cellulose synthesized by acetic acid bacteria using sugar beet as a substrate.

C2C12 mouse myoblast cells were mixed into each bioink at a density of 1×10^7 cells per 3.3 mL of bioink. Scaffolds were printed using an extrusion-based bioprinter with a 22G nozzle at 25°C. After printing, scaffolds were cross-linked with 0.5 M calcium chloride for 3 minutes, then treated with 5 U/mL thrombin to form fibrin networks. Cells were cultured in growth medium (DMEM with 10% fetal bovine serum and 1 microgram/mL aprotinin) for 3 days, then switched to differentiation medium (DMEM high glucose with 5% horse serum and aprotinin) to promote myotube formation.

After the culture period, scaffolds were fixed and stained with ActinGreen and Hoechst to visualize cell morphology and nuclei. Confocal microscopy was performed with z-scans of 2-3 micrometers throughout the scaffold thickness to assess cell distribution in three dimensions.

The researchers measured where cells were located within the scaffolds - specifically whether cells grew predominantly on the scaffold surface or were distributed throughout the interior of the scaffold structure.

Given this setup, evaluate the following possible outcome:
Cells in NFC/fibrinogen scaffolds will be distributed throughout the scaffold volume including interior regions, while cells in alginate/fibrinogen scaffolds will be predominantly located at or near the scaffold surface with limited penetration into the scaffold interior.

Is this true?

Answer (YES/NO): YES